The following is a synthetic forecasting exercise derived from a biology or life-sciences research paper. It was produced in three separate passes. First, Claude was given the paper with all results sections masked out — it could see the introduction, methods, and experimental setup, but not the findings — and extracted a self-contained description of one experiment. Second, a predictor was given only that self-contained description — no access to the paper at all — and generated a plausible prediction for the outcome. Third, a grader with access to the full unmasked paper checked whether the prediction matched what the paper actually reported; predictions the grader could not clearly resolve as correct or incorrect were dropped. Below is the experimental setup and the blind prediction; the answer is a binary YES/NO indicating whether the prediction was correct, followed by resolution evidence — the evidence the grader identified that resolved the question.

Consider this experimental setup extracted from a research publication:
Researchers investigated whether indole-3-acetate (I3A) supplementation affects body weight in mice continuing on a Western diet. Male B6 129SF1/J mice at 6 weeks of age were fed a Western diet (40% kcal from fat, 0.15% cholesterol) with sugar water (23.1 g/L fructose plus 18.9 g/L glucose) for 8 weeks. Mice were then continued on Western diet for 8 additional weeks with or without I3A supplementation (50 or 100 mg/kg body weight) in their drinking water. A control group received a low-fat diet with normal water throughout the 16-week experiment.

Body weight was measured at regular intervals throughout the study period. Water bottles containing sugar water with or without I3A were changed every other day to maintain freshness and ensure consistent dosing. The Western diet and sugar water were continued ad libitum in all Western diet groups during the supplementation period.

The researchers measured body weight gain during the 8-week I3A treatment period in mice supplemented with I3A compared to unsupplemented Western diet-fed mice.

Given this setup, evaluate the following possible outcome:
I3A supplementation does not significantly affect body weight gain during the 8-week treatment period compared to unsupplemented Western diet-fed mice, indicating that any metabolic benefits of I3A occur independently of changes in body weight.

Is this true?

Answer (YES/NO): YES